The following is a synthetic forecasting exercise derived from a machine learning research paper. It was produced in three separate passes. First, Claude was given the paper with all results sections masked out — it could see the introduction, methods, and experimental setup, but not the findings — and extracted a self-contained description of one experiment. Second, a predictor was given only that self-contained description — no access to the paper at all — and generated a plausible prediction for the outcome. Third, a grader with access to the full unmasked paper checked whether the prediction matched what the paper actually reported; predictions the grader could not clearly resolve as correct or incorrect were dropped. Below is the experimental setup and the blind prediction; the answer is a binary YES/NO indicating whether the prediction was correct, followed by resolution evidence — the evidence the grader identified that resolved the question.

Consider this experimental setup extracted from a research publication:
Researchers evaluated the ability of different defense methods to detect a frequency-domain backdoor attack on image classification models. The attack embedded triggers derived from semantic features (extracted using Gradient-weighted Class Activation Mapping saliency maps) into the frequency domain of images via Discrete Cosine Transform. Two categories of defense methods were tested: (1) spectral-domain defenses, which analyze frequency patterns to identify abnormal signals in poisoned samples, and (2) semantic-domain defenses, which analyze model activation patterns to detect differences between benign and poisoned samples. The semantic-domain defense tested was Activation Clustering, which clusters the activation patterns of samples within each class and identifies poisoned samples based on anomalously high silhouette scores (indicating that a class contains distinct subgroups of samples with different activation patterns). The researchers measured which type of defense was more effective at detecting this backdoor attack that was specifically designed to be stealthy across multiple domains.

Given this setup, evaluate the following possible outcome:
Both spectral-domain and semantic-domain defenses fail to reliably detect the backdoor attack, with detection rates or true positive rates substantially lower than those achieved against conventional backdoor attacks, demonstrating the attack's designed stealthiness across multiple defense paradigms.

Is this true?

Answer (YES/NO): NO